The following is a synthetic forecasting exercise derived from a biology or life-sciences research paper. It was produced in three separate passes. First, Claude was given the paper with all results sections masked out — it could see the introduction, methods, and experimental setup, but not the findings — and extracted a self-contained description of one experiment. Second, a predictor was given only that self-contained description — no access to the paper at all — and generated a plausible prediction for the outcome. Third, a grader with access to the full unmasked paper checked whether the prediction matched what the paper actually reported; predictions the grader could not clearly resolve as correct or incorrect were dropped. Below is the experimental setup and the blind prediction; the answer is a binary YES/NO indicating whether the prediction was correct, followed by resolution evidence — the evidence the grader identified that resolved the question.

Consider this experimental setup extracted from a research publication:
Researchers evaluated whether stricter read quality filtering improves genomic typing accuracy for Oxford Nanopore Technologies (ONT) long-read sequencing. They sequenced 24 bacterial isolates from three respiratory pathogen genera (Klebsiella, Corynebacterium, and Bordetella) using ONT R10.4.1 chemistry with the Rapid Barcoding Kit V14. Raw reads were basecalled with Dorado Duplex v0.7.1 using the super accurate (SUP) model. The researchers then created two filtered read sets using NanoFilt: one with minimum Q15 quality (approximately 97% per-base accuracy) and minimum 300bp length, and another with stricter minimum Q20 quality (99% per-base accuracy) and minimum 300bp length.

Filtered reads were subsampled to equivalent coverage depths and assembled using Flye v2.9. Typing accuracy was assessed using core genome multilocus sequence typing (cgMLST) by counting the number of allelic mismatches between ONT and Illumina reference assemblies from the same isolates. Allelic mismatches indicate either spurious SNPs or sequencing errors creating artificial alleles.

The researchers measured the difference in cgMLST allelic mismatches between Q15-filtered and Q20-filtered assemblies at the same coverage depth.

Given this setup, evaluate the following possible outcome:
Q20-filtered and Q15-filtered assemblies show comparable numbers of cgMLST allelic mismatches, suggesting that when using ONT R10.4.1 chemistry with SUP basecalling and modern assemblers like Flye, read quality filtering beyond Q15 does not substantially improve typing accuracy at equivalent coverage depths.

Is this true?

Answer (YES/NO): YES